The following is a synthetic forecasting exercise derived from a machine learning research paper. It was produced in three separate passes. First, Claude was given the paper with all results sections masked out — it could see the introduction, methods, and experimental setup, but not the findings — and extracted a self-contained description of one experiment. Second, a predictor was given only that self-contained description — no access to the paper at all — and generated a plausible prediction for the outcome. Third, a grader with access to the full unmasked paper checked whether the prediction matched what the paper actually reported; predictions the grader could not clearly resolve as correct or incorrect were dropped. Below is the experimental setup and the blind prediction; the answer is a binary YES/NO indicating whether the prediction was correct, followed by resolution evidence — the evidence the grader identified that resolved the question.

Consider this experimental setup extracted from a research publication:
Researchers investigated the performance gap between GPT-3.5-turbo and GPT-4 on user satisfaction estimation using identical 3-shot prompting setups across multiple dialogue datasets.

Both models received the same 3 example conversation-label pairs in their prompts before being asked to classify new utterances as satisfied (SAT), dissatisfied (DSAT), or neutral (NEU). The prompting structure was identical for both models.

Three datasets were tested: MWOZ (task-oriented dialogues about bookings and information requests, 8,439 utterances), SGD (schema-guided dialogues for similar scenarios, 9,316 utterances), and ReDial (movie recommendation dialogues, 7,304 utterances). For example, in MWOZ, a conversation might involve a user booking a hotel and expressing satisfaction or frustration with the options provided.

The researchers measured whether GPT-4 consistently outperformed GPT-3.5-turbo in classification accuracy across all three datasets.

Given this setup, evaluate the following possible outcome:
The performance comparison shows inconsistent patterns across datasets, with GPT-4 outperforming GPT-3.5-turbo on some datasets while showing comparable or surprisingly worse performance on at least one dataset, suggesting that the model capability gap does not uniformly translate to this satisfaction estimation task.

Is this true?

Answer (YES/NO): YES